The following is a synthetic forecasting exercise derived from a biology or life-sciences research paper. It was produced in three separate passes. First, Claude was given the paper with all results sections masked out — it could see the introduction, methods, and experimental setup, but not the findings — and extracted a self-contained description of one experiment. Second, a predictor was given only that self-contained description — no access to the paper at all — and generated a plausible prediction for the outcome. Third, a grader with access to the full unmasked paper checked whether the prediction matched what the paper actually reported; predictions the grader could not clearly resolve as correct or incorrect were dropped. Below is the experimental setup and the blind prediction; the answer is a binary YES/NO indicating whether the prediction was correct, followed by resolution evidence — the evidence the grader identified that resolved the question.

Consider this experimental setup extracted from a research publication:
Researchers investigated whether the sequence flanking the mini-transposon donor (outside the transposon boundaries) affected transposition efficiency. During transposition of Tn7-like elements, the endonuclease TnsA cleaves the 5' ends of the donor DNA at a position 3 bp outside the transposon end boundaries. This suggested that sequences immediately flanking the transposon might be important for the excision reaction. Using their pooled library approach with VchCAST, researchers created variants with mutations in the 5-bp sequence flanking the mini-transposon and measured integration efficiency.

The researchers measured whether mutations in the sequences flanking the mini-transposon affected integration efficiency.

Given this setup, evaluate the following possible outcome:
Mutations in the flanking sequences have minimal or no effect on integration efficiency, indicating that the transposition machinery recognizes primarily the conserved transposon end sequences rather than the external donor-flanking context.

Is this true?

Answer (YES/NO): YES